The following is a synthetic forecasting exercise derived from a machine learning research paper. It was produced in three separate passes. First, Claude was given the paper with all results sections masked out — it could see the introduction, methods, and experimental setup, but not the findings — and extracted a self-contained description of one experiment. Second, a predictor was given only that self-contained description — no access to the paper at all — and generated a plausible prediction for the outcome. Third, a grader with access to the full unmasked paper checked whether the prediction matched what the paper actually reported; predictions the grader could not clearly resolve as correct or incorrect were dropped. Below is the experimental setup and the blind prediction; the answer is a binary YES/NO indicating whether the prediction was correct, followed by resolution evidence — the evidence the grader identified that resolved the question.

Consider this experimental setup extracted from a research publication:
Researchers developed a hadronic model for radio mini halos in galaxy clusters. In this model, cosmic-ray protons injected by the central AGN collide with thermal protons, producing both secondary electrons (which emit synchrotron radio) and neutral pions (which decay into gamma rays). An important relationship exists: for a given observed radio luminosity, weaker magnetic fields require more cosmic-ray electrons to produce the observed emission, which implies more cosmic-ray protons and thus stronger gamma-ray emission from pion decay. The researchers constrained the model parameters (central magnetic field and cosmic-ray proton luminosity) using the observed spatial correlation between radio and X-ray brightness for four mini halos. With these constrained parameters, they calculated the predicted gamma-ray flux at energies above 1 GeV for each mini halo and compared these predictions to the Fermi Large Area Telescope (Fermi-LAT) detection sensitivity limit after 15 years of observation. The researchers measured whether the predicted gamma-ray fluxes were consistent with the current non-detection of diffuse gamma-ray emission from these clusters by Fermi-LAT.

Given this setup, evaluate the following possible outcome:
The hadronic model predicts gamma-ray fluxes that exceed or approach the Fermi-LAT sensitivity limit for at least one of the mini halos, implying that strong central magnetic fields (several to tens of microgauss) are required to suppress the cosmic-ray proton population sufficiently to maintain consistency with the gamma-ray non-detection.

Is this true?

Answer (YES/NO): NO